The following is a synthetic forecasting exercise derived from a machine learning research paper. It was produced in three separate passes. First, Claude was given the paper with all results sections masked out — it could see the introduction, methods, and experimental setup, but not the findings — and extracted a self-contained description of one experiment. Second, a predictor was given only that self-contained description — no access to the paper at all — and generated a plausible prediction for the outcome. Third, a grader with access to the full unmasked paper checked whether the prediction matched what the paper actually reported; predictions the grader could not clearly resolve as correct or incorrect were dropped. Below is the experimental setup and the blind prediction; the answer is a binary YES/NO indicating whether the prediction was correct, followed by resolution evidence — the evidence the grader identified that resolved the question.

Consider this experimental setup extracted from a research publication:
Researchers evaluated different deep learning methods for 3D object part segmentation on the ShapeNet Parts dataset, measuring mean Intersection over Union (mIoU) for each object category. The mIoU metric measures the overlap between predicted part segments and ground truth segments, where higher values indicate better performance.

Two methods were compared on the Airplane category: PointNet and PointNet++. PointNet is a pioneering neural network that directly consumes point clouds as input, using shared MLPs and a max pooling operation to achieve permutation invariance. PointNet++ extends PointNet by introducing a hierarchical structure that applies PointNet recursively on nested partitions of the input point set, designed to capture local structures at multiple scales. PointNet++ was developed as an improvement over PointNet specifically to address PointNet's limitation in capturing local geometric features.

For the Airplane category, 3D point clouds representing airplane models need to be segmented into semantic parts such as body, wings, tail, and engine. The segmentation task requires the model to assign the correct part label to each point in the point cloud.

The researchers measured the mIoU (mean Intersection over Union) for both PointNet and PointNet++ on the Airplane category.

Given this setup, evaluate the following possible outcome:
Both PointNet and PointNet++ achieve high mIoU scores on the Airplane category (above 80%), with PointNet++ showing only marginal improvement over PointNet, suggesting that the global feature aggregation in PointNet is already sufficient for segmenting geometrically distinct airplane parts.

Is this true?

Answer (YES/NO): NO